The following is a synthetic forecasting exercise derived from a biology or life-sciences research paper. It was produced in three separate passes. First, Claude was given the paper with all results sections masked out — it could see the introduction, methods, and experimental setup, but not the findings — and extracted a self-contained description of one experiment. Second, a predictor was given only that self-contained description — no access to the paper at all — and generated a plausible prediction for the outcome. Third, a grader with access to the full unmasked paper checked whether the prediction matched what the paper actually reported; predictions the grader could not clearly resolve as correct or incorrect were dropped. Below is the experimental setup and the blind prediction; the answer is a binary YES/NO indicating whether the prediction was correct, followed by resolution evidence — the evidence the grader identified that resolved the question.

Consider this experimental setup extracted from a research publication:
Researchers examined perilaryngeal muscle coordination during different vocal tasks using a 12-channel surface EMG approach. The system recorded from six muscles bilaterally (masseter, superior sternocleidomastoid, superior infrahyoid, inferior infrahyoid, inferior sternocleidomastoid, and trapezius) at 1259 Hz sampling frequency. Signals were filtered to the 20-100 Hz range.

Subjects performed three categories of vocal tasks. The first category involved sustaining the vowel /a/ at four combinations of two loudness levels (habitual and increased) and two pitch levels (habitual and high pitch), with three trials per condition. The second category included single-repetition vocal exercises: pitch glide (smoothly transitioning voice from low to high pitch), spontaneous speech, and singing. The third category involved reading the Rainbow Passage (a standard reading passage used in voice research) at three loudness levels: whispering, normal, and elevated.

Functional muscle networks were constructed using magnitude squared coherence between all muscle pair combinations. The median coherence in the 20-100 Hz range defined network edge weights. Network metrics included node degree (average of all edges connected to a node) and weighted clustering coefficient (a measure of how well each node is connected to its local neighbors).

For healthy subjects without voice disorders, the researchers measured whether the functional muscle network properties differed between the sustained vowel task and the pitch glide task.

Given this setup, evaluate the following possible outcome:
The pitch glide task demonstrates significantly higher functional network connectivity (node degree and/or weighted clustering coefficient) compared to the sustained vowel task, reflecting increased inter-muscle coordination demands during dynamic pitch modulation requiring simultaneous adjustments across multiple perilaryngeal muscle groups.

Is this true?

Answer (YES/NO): YES